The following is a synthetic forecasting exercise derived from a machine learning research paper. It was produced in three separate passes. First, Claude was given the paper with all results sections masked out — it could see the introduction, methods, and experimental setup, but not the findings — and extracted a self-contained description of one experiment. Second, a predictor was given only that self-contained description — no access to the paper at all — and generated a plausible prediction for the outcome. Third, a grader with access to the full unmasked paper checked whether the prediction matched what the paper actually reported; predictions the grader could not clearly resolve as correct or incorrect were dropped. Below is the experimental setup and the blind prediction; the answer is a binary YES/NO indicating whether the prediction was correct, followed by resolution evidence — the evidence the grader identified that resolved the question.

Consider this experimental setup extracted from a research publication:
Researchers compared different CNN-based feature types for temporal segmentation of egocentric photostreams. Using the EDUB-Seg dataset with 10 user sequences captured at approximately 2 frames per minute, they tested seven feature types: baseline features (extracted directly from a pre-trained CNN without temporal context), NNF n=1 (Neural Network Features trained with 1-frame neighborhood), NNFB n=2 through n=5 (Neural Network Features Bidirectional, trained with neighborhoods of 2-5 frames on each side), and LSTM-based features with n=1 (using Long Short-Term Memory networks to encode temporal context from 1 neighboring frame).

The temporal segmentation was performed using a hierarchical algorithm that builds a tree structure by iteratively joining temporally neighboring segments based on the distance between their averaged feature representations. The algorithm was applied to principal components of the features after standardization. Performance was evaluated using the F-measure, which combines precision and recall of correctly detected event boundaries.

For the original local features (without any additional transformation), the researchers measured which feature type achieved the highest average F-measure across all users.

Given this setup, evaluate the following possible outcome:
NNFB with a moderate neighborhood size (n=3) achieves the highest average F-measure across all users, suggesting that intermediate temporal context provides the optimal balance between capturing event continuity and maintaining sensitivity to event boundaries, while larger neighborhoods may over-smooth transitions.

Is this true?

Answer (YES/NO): NO